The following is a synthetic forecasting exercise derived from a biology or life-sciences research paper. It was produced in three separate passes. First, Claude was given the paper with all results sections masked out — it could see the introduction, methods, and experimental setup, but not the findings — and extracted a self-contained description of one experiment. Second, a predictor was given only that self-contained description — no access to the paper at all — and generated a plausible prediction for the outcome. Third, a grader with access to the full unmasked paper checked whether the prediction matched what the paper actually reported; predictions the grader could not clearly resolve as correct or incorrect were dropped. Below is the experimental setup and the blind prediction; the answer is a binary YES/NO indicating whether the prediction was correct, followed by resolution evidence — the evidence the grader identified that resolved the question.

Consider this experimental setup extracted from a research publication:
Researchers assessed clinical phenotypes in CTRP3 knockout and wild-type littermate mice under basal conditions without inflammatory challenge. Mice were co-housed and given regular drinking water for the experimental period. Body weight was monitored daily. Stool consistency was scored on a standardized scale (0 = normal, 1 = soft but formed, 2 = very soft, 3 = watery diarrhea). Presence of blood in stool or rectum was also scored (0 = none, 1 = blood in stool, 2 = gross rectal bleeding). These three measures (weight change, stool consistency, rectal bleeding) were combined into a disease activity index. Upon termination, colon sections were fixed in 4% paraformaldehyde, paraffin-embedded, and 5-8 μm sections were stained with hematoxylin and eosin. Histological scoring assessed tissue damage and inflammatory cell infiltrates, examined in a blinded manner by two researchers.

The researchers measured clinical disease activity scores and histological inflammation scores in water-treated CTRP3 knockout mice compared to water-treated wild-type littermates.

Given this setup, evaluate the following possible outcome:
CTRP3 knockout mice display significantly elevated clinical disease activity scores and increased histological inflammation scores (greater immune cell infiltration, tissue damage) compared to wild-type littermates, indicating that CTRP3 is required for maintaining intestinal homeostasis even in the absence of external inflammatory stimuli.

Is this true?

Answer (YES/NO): NO